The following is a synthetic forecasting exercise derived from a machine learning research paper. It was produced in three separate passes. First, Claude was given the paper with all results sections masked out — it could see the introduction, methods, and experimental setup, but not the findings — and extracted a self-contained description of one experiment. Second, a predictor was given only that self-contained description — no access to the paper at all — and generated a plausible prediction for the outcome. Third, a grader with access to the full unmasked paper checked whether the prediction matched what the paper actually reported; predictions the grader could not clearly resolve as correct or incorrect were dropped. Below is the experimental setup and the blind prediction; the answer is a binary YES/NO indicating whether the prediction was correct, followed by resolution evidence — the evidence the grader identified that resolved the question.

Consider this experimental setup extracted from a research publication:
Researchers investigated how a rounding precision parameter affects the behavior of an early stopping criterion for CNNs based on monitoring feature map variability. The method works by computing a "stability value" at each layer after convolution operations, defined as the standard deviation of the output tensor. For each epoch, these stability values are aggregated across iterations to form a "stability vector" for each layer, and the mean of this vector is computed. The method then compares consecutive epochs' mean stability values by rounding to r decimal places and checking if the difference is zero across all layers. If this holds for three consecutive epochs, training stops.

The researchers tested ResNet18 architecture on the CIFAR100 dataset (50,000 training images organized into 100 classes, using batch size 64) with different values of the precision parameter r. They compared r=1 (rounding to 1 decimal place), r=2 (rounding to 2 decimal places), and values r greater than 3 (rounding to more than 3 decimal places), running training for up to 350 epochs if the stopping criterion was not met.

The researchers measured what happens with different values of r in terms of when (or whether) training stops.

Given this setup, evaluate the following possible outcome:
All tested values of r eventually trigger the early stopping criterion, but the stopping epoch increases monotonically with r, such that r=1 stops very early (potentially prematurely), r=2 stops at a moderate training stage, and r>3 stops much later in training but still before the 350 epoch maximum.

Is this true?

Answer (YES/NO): NO